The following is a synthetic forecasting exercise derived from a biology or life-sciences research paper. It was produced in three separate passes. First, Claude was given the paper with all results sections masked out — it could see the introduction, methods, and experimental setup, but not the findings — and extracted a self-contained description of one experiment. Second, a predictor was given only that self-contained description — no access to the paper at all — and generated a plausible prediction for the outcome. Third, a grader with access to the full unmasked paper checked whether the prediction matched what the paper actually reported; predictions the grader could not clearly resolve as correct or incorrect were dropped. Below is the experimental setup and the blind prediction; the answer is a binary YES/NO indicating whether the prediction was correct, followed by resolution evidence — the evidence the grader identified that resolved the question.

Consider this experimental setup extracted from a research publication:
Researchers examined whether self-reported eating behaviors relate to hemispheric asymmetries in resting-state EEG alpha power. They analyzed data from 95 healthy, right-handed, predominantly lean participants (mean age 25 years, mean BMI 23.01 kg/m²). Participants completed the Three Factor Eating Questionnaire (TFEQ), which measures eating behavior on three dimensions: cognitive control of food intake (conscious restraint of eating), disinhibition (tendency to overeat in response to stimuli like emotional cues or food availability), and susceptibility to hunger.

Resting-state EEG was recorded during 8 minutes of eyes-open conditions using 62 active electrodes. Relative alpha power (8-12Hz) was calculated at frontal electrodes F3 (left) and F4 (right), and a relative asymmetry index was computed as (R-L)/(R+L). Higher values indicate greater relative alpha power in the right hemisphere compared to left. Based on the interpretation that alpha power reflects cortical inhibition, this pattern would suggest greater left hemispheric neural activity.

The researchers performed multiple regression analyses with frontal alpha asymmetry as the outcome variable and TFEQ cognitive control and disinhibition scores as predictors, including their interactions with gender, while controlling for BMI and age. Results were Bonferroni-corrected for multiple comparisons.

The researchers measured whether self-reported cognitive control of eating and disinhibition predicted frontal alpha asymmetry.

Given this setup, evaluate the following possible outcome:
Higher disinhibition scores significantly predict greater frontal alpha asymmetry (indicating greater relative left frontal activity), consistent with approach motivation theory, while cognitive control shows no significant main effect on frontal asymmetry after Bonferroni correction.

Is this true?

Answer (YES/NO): NO